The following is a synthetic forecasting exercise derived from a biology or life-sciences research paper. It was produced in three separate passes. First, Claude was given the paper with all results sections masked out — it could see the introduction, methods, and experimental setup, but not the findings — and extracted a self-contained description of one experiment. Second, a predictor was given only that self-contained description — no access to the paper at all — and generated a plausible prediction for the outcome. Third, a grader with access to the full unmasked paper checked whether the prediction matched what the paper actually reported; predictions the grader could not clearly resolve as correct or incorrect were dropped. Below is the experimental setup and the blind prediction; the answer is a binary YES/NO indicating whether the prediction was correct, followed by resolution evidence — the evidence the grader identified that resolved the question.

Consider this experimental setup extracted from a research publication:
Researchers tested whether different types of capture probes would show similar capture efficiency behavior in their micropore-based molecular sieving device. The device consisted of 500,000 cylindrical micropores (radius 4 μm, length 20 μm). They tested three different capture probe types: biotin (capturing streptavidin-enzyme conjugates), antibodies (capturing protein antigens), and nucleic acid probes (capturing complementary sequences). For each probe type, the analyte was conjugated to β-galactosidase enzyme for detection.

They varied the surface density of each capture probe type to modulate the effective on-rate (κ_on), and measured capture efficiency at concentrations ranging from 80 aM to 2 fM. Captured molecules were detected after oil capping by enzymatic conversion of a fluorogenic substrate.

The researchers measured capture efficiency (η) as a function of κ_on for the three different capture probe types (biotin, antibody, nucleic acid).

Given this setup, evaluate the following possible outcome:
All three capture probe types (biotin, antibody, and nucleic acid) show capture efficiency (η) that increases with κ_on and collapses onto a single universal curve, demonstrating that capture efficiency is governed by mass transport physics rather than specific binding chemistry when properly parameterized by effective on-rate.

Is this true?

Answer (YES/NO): YES